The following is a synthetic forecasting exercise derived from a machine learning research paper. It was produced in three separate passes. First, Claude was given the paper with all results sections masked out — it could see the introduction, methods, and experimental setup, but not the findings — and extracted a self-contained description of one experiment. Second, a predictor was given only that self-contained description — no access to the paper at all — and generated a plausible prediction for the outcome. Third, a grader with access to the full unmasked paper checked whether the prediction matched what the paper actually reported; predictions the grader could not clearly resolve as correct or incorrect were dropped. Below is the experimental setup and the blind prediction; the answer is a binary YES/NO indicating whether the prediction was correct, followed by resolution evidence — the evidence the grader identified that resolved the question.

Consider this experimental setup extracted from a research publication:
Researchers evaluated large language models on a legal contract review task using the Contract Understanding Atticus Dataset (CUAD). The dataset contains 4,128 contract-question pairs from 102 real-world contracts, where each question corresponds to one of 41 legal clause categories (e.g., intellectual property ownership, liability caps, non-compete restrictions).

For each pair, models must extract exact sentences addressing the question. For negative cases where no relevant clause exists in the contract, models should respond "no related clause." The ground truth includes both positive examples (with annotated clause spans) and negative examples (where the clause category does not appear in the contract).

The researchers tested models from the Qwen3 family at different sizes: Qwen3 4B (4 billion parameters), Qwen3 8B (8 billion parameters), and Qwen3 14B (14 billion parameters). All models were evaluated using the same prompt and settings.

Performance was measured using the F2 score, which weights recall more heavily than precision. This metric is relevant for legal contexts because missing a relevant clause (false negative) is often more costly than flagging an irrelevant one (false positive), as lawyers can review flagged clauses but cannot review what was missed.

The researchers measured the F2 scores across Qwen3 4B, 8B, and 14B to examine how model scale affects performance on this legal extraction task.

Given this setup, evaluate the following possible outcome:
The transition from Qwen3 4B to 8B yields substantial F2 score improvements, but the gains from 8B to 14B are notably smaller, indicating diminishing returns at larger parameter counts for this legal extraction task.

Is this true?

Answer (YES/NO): NO